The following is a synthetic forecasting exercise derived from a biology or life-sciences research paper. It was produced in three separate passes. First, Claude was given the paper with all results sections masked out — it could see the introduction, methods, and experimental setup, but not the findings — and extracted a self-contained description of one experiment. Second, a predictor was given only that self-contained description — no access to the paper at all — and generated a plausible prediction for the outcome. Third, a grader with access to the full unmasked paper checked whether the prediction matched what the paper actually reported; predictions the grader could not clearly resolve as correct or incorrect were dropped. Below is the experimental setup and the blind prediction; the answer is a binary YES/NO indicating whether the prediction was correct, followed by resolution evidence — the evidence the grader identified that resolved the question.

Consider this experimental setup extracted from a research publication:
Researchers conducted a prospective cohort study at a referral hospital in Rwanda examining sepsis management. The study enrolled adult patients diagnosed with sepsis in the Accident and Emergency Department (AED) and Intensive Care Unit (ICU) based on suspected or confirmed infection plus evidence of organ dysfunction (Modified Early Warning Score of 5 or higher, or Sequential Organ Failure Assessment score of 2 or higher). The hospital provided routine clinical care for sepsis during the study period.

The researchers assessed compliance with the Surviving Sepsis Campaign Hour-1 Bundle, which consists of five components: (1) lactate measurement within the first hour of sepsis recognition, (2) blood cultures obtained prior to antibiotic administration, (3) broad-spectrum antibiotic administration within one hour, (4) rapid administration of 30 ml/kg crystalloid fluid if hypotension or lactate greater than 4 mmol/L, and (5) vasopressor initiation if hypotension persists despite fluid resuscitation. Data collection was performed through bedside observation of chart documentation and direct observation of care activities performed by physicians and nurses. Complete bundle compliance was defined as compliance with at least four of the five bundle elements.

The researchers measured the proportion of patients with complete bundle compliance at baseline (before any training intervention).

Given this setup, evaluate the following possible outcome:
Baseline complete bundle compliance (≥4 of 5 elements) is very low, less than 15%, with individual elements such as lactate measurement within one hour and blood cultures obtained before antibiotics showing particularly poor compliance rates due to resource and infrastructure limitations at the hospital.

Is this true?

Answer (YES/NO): YES